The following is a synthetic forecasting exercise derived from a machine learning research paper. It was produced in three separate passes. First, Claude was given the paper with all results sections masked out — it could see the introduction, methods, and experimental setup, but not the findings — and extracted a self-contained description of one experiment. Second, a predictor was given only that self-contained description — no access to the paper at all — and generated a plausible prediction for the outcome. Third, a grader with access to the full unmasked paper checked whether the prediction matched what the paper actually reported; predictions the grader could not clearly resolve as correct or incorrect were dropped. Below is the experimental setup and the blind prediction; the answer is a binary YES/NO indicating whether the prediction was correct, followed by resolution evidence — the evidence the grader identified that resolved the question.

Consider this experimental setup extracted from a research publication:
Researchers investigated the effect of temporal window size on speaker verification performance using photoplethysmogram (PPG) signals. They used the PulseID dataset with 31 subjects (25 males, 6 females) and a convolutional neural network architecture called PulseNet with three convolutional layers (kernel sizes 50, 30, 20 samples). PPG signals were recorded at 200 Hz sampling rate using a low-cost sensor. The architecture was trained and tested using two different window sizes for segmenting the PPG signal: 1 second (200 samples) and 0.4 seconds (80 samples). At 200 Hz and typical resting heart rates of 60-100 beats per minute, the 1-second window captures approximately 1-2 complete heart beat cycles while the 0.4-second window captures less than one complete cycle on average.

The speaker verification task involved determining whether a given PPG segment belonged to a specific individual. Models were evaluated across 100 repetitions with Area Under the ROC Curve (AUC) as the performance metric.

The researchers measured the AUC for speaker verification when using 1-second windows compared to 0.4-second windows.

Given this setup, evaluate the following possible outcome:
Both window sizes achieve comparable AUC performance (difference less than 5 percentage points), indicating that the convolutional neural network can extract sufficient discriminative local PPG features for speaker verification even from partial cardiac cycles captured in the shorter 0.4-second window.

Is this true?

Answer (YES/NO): NO